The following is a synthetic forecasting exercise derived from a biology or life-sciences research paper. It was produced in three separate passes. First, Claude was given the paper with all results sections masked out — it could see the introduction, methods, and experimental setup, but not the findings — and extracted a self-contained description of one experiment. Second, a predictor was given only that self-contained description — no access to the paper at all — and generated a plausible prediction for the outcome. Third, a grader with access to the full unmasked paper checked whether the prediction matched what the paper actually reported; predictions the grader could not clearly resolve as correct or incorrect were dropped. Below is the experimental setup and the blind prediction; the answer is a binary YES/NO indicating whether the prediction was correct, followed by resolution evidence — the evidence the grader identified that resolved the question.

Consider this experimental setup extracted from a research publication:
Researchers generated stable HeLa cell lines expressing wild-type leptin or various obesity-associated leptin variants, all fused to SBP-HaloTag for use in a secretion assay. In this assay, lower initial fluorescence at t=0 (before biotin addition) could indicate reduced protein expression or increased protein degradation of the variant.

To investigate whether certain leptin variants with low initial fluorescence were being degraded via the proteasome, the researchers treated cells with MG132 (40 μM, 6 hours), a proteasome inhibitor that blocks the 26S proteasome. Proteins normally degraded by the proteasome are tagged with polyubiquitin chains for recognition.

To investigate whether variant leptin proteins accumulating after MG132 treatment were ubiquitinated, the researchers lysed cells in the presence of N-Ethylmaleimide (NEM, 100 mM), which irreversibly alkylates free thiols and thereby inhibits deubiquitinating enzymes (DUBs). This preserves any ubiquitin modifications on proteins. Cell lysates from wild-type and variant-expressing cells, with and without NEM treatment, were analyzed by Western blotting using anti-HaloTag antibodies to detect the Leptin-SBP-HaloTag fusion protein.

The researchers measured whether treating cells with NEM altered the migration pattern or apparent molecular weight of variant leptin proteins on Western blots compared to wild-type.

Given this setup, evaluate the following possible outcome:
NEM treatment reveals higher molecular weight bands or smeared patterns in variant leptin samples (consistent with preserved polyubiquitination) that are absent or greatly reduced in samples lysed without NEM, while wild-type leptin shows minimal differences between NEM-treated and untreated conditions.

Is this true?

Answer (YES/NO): NO